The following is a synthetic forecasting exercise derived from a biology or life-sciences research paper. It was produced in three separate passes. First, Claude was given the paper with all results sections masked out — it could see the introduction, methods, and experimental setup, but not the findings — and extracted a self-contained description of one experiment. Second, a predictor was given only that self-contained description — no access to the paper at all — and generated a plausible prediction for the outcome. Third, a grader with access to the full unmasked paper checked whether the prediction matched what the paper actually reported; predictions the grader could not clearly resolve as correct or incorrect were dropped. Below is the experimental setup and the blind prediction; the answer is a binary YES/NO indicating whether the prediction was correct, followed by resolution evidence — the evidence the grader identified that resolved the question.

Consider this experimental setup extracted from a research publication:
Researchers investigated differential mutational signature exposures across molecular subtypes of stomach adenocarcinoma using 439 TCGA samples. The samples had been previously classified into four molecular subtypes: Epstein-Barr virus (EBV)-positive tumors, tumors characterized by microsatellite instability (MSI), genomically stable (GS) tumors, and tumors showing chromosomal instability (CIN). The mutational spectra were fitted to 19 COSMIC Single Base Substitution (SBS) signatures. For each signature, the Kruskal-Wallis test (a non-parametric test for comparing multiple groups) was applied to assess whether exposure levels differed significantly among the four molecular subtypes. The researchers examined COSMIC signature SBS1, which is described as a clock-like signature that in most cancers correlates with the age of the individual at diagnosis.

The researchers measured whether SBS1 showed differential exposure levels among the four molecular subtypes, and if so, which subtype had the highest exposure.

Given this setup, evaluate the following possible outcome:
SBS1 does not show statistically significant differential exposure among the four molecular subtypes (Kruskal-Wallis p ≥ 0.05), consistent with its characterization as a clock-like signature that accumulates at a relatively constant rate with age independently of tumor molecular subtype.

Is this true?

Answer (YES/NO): NO